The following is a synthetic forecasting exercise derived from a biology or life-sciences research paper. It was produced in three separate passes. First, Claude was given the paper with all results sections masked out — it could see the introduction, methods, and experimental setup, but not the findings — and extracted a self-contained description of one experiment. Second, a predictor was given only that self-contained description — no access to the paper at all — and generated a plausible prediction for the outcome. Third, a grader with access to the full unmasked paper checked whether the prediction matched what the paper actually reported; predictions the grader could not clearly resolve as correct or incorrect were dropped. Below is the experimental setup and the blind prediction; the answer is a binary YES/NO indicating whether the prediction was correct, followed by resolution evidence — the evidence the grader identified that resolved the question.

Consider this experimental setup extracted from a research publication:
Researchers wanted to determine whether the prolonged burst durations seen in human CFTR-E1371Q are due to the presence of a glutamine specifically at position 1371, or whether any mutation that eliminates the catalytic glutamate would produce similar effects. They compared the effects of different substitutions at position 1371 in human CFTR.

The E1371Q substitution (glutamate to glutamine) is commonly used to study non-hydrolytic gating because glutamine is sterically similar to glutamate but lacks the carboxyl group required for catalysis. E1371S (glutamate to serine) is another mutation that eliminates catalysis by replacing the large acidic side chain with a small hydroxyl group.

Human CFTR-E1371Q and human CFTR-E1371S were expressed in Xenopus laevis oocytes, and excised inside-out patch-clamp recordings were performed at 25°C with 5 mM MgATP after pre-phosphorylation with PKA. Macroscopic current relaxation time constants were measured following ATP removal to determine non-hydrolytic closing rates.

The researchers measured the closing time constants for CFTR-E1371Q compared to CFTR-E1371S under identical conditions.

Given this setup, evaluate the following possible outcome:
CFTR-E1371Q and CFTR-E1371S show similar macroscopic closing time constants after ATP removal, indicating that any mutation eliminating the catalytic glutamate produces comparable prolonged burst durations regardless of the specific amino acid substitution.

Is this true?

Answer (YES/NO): NO